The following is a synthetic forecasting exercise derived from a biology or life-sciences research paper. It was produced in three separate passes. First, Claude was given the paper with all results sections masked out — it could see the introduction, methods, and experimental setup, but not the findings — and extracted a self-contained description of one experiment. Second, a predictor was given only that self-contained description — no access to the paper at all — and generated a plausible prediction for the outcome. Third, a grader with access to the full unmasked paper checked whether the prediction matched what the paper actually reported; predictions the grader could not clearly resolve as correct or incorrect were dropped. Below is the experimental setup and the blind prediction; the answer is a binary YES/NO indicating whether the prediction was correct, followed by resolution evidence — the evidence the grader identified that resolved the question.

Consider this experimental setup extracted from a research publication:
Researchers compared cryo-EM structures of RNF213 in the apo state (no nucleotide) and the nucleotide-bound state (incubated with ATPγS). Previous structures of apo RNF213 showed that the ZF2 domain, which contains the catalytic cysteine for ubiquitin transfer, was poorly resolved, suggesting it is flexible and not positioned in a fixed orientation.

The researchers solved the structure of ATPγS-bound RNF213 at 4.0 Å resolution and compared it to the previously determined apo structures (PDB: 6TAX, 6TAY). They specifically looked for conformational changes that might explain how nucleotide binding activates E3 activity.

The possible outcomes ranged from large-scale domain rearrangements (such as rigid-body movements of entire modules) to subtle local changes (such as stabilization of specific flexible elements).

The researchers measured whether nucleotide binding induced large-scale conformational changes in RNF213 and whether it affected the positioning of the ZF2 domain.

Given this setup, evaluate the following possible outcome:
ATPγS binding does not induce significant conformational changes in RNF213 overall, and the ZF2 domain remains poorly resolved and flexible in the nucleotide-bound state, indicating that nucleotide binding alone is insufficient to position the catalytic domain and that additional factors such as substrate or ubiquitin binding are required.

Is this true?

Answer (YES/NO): NO